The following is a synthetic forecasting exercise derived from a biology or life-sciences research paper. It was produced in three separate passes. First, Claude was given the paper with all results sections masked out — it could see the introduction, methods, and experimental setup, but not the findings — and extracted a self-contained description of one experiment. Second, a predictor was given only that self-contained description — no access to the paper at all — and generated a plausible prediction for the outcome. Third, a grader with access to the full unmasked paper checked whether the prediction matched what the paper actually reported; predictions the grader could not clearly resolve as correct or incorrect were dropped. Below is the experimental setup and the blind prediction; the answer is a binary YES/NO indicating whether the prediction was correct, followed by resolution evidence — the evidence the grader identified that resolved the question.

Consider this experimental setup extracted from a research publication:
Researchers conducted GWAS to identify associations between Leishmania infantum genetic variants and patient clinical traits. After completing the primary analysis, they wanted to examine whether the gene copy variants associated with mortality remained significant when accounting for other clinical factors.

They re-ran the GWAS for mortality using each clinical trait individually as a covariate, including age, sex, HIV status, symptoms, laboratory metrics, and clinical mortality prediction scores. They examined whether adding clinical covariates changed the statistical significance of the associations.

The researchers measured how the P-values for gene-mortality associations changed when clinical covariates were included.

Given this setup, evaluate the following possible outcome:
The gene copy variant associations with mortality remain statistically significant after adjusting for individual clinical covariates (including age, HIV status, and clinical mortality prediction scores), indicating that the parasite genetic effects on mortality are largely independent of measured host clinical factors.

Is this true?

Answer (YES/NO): YES